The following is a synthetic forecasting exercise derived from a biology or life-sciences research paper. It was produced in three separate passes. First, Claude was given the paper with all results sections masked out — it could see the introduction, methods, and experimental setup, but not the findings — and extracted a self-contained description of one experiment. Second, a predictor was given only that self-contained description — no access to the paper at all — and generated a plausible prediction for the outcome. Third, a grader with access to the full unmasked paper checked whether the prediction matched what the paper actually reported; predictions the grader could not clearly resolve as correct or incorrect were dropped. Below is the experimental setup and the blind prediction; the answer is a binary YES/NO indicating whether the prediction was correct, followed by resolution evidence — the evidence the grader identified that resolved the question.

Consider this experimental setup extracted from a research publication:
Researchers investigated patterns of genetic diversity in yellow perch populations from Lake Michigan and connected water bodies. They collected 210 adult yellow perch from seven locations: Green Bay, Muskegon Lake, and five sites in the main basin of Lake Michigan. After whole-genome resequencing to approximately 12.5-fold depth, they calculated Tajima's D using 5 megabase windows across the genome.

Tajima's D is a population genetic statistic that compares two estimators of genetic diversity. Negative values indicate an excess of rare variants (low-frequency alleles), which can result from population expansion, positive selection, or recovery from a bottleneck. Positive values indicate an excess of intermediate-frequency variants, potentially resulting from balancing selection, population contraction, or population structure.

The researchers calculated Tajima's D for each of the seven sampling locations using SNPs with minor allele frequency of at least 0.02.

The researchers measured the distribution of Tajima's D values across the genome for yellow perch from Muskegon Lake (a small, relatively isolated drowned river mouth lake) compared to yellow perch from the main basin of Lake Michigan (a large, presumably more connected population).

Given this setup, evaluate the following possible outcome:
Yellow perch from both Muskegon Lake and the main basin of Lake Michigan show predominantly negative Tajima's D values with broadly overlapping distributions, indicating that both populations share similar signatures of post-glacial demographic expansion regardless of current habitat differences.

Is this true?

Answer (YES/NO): NO